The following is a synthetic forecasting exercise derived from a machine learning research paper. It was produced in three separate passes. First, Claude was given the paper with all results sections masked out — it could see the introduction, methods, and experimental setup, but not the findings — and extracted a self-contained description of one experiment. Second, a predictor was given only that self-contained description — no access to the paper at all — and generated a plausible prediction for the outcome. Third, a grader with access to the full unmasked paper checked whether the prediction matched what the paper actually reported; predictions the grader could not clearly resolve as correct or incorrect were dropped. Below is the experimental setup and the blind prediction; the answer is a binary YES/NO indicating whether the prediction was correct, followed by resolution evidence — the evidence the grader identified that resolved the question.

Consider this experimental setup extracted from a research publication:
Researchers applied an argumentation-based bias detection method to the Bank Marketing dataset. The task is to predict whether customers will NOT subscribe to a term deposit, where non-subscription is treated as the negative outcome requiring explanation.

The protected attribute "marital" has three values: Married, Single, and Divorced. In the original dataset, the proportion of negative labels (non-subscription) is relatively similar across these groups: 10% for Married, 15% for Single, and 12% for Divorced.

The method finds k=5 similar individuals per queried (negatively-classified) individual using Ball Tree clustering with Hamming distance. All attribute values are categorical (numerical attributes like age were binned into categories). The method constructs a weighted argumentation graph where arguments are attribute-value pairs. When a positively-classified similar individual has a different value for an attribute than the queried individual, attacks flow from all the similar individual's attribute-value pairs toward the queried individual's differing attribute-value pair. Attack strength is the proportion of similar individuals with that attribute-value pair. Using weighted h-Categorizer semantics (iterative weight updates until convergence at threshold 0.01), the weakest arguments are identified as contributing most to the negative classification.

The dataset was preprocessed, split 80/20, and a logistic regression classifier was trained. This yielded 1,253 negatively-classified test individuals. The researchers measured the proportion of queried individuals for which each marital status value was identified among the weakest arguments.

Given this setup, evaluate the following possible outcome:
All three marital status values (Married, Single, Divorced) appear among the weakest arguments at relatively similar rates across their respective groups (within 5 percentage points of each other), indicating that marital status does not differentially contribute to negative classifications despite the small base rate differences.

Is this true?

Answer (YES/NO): YES